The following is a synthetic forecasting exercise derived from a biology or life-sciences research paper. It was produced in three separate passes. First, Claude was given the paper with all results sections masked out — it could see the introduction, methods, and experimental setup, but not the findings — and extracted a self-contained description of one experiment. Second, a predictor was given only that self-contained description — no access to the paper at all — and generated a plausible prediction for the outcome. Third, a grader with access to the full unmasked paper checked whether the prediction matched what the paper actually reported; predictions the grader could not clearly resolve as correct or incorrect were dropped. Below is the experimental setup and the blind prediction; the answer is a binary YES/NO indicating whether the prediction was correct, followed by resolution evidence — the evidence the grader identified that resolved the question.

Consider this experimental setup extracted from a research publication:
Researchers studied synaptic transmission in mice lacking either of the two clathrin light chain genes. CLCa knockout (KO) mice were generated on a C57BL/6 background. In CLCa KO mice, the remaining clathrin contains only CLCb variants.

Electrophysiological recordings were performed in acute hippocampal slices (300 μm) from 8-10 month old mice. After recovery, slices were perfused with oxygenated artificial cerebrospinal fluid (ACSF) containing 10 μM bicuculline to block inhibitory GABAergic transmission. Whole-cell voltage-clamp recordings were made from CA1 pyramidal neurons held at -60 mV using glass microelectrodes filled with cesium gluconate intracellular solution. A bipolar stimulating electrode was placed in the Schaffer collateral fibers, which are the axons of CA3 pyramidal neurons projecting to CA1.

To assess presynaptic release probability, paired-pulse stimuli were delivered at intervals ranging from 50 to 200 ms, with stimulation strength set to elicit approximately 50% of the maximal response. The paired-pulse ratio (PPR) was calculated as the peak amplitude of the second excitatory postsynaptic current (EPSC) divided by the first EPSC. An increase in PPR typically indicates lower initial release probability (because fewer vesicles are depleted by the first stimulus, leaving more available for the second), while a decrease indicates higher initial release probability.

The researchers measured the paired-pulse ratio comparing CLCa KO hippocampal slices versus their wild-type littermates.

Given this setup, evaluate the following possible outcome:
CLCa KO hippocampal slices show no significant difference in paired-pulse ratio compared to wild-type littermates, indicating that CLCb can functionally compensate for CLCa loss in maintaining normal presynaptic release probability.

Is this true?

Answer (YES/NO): NO